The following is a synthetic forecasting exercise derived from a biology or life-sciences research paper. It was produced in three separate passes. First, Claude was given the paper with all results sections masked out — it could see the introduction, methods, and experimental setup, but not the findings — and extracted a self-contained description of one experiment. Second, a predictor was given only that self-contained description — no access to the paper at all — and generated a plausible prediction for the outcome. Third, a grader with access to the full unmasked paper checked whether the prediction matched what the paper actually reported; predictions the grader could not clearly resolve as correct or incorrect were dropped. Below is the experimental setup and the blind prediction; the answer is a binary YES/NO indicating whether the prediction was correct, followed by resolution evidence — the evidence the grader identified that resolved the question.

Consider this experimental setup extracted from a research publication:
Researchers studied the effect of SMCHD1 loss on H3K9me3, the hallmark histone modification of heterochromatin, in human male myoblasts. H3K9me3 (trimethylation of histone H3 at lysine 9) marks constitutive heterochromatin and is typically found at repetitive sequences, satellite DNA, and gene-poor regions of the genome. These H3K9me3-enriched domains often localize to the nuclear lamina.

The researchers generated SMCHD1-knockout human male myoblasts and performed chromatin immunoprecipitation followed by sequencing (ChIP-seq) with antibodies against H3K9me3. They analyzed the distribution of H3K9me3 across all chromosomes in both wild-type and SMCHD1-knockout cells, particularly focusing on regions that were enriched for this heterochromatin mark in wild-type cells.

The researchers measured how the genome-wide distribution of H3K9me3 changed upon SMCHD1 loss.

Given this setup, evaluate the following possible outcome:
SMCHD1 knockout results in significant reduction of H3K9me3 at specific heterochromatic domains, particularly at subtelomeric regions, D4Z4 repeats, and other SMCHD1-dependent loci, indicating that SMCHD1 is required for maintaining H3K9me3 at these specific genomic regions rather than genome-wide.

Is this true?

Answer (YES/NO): NO